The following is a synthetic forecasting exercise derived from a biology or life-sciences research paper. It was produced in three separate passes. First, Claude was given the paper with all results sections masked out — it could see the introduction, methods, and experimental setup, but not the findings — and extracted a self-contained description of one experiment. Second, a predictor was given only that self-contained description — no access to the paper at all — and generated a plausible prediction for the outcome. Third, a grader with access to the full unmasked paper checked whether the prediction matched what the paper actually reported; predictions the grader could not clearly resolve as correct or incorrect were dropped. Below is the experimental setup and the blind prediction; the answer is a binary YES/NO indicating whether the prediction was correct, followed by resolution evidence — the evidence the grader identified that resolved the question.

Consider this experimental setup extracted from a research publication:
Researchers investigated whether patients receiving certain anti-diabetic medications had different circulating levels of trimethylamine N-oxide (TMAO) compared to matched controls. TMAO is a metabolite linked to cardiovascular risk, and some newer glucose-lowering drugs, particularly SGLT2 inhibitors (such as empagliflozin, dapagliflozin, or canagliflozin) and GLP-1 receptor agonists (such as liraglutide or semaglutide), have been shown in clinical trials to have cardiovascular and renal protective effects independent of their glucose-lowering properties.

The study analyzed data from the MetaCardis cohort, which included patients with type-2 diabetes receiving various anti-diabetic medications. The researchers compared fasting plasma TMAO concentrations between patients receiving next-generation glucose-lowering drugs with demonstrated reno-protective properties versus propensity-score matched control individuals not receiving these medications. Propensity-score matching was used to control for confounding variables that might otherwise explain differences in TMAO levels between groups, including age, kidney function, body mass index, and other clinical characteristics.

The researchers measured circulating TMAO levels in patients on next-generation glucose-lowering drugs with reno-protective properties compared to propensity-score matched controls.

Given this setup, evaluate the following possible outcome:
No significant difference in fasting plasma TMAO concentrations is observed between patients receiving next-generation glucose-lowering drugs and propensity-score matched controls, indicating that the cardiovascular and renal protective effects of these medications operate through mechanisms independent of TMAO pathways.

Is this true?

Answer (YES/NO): NO